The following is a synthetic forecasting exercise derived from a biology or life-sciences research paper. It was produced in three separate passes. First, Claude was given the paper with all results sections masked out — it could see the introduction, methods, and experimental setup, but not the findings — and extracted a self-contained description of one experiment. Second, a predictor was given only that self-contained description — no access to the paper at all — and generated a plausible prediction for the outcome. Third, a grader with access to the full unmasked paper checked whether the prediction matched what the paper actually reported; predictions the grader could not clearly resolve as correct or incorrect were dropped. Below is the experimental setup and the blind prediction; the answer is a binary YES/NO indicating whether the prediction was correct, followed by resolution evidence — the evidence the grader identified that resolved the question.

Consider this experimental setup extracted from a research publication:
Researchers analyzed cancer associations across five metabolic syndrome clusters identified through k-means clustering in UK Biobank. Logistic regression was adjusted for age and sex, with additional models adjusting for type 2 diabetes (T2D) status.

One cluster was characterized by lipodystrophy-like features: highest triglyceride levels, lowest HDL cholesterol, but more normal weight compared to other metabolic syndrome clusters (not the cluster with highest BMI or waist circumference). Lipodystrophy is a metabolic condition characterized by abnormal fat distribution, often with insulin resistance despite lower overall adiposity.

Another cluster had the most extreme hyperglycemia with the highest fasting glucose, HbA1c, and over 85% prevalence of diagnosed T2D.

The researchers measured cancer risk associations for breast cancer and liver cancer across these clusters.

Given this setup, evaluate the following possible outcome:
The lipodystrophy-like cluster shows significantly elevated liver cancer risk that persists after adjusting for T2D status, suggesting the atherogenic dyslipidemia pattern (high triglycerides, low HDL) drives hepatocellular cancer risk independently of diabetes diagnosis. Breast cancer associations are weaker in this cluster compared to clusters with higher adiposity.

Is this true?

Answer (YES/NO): NO